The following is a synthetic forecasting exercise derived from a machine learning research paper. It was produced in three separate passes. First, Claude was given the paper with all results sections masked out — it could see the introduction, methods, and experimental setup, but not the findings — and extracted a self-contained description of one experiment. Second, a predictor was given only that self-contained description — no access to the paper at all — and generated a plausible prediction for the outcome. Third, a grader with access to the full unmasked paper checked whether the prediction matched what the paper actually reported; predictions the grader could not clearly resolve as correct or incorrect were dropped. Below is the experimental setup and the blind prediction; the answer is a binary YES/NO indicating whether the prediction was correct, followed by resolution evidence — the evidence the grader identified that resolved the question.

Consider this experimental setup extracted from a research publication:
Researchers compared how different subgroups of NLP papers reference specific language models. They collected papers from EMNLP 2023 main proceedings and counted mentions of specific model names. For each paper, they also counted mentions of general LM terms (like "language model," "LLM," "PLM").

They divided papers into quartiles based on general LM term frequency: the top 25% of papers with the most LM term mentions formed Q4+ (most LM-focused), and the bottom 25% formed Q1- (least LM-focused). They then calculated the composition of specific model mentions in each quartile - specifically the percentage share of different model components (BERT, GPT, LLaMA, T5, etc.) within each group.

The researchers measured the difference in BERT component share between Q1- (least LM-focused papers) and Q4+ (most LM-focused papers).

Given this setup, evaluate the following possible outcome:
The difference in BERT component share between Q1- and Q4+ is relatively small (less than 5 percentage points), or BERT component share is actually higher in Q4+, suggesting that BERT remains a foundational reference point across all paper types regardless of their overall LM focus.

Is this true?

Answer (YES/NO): NO